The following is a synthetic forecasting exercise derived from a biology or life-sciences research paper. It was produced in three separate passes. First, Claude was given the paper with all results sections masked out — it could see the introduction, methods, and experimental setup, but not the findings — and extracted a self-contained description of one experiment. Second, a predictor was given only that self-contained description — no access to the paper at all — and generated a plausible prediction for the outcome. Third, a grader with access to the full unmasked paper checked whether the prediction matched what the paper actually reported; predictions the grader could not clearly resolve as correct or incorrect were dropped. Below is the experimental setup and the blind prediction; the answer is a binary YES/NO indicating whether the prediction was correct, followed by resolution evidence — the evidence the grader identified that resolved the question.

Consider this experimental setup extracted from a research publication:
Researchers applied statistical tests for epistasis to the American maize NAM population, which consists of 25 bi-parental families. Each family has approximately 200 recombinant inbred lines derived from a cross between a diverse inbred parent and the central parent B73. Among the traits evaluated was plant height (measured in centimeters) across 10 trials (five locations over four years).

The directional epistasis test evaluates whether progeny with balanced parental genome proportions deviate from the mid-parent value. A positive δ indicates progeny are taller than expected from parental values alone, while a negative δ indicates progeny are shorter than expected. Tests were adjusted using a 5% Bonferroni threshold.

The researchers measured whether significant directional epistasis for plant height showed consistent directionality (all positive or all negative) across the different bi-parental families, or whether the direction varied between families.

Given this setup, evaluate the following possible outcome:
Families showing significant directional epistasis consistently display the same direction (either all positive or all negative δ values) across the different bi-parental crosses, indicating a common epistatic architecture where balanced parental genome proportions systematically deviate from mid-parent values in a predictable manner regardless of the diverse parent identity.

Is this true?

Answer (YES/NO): NO